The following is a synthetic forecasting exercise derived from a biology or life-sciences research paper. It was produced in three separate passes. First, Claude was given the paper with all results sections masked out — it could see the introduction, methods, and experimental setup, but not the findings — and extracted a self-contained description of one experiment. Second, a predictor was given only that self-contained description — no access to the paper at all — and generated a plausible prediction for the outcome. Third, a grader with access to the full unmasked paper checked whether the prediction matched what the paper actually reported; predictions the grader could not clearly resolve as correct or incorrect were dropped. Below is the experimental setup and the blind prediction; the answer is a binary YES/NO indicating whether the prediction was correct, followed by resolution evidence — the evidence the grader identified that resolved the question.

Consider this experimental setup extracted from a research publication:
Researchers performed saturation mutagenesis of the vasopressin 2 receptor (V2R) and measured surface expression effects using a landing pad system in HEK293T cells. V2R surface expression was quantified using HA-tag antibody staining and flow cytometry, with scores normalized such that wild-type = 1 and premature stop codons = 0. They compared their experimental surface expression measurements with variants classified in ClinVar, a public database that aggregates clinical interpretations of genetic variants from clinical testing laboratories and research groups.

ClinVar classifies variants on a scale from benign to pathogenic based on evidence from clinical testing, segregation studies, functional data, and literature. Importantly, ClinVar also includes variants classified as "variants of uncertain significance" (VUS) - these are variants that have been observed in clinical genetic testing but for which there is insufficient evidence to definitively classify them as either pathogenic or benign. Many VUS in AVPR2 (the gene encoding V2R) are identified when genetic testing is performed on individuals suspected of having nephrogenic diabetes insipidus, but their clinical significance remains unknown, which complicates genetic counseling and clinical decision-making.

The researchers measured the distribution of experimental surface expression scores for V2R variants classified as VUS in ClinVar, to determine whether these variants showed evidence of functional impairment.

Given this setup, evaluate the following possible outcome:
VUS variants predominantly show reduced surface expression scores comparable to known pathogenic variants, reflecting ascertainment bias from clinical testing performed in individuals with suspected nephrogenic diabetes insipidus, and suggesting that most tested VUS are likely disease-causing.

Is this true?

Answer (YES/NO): NO